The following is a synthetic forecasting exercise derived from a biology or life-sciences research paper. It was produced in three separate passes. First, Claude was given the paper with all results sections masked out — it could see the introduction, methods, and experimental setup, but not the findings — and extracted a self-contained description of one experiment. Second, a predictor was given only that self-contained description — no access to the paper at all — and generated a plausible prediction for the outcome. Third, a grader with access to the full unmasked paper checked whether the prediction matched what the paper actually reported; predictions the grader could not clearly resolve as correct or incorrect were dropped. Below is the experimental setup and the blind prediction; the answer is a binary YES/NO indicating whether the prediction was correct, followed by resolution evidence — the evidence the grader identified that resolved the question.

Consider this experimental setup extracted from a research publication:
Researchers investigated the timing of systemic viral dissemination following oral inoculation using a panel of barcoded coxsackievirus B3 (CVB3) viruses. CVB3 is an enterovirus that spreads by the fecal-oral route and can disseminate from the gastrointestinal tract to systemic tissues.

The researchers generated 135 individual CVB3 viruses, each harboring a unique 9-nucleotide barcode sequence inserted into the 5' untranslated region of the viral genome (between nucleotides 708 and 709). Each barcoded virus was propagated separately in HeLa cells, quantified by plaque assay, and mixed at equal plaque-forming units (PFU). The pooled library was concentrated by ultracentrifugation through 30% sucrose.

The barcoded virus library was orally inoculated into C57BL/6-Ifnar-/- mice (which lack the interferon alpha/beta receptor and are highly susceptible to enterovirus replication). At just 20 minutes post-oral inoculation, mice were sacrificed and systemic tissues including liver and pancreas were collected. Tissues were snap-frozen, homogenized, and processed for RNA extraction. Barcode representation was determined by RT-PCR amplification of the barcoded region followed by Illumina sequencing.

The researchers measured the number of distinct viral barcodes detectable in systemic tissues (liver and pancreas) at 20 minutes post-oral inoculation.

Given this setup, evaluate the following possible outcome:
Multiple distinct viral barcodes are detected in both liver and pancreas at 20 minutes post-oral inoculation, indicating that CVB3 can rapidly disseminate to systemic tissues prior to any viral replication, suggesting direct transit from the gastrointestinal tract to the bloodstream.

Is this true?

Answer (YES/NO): YES